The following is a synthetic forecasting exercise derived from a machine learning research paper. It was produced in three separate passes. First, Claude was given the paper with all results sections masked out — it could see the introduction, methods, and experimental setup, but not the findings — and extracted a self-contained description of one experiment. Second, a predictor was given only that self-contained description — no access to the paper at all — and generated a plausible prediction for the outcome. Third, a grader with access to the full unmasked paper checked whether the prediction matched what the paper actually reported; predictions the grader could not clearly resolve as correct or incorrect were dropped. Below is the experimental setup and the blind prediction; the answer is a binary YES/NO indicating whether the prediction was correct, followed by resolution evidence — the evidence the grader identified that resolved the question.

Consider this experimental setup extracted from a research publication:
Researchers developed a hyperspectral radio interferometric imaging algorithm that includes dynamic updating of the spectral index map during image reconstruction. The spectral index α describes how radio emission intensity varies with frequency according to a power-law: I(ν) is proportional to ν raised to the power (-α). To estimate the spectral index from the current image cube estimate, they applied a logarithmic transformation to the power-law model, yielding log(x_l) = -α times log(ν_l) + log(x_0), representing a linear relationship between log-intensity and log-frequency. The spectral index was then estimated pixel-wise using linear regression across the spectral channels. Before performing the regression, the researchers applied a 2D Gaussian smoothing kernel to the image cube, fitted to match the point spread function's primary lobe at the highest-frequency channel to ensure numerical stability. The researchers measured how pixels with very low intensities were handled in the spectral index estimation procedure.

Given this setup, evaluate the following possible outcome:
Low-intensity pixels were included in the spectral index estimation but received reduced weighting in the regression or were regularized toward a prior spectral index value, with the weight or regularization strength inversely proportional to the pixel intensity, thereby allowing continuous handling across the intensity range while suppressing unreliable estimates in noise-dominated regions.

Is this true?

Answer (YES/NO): NO